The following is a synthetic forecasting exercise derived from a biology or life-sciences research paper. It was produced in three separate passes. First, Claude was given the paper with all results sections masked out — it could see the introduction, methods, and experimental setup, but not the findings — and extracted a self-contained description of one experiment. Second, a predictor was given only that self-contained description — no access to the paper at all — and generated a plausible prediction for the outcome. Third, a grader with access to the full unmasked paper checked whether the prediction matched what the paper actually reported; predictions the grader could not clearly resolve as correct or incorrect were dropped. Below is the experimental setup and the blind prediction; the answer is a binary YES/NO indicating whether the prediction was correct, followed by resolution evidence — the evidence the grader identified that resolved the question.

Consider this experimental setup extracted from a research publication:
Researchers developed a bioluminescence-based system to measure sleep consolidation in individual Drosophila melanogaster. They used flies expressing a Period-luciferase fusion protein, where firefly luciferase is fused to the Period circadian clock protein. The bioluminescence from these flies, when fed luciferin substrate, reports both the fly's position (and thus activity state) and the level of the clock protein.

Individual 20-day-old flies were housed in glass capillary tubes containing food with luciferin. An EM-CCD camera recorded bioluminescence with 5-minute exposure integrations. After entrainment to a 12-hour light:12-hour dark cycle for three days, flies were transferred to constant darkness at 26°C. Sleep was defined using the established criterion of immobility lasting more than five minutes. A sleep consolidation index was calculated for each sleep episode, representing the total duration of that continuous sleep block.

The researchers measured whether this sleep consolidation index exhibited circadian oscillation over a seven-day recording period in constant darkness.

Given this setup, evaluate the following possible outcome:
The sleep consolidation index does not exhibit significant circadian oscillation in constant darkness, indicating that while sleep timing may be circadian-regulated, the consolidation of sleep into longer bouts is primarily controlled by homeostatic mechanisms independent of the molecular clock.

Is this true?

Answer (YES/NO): NO